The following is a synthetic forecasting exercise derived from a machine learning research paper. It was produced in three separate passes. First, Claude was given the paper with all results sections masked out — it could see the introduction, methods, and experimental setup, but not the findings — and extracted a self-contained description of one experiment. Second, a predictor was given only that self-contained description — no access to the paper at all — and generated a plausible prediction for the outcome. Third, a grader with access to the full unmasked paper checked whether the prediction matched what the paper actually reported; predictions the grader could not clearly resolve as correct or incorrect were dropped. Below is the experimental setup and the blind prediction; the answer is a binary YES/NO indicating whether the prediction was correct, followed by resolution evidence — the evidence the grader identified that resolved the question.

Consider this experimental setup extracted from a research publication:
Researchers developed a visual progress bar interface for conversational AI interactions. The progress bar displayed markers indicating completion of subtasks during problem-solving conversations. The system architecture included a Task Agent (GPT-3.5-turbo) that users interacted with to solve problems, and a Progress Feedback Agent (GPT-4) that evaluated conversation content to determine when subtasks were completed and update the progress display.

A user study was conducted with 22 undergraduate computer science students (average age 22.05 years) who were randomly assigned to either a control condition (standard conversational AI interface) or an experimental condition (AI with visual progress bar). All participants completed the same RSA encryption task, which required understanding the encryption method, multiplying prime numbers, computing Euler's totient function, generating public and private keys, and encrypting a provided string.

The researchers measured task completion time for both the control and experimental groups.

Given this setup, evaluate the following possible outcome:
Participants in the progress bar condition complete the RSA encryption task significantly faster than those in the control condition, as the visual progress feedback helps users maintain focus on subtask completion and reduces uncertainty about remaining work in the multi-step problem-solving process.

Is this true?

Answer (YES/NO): NO